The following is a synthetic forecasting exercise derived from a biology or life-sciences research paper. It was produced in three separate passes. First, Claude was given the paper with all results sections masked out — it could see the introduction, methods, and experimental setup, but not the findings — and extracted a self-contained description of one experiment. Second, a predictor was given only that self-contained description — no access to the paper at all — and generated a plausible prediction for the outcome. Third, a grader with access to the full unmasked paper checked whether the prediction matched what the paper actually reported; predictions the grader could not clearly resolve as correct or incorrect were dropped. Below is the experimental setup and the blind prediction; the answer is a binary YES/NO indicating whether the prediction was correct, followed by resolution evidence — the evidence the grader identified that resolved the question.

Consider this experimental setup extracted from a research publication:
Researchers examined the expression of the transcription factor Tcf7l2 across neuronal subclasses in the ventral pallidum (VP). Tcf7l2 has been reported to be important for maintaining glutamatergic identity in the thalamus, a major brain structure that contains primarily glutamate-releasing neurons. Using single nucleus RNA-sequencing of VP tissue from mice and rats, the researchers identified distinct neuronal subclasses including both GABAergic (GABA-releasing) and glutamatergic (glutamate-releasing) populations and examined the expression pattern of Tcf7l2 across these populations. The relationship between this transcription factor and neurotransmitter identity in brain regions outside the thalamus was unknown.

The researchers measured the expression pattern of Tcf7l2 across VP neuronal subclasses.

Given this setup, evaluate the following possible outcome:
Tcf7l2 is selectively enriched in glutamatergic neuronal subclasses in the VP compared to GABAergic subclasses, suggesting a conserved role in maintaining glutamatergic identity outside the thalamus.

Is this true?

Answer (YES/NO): YES